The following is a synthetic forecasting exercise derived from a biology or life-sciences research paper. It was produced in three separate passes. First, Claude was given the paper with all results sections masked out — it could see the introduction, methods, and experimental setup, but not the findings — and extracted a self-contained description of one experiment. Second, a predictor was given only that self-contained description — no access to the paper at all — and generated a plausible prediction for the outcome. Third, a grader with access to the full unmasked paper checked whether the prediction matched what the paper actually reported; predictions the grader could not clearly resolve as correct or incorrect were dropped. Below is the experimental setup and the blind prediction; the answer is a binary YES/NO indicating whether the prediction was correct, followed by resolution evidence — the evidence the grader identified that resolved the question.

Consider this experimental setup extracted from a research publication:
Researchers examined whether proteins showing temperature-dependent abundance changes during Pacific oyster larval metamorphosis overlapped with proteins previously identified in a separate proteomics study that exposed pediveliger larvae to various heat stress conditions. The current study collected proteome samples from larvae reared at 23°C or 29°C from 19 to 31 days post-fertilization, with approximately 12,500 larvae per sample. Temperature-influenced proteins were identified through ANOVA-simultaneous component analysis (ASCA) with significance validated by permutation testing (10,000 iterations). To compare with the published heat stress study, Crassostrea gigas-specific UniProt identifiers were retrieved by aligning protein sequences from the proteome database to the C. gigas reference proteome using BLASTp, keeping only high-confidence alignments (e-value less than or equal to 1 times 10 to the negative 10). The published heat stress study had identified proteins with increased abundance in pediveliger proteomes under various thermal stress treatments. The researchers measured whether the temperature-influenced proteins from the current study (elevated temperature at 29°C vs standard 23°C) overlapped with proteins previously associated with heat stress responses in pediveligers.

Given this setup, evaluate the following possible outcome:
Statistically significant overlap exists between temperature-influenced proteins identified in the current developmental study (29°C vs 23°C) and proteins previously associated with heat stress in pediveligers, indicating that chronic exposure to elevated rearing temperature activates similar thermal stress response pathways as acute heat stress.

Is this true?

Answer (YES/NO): NO